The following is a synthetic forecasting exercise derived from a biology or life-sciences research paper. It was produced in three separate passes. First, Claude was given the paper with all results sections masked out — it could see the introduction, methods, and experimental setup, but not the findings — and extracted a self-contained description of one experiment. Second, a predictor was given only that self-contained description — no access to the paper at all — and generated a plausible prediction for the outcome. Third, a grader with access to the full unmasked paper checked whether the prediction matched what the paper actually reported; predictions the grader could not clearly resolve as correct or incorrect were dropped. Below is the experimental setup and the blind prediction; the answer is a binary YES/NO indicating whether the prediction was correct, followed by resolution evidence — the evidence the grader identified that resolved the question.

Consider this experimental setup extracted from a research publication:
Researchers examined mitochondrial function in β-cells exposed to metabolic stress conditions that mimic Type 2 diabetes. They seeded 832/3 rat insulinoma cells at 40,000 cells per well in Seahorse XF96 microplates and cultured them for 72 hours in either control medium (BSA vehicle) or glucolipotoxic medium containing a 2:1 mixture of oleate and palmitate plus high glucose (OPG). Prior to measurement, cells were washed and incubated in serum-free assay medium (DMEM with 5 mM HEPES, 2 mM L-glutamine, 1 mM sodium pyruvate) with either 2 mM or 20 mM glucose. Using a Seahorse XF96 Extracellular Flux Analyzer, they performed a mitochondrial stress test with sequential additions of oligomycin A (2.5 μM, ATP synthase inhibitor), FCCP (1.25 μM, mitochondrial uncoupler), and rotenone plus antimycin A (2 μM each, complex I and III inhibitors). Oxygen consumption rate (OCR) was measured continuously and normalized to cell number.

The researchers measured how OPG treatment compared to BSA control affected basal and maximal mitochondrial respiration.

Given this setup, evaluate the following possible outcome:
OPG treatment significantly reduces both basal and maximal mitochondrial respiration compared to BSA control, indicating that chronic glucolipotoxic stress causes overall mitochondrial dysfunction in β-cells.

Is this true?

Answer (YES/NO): YES